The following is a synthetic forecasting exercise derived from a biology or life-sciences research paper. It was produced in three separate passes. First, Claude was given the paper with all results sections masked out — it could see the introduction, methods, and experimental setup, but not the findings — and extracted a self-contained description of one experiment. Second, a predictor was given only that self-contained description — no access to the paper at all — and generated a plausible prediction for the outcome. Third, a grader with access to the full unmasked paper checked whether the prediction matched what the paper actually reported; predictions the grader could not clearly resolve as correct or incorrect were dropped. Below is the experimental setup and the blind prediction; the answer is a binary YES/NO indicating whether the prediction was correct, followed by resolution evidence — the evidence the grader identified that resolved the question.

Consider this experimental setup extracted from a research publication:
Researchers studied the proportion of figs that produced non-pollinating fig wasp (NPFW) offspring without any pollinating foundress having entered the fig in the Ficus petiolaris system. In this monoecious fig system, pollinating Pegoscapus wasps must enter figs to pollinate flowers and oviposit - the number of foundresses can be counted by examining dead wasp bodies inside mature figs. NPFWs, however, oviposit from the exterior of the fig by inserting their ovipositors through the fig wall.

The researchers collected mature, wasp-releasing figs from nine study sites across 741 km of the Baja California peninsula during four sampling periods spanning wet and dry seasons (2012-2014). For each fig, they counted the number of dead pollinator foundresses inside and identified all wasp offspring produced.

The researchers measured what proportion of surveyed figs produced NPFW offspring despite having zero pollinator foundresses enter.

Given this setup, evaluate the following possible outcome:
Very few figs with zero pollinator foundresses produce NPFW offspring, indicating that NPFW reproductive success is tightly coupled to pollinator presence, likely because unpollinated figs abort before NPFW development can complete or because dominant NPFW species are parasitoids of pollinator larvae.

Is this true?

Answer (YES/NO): NO